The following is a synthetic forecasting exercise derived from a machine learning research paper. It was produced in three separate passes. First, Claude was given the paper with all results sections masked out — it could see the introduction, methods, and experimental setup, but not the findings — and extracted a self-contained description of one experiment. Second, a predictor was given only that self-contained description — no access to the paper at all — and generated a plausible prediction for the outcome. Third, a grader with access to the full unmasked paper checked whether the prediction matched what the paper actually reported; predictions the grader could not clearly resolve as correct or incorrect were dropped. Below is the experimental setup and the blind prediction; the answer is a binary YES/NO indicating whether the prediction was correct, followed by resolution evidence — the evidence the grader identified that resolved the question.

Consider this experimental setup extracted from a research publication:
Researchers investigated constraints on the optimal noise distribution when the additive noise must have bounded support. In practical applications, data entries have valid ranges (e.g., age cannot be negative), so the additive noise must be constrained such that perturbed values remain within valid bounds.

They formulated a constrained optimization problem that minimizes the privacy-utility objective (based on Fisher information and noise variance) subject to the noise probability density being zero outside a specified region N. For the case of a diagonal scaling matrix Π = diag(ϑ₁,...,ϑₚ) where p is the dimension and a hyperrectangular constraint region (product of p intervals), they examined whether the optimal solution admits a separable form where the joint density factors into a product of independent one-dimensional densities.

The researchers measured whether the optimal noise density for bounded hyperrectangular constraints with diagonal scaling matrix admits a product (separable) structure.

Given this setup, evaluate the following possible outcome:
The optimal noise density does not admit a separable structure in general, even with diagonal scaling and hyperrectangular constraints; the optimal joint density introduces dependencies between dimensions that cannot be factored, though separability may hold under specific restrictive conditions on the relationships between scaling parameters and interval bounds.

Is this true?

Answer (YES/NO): NO